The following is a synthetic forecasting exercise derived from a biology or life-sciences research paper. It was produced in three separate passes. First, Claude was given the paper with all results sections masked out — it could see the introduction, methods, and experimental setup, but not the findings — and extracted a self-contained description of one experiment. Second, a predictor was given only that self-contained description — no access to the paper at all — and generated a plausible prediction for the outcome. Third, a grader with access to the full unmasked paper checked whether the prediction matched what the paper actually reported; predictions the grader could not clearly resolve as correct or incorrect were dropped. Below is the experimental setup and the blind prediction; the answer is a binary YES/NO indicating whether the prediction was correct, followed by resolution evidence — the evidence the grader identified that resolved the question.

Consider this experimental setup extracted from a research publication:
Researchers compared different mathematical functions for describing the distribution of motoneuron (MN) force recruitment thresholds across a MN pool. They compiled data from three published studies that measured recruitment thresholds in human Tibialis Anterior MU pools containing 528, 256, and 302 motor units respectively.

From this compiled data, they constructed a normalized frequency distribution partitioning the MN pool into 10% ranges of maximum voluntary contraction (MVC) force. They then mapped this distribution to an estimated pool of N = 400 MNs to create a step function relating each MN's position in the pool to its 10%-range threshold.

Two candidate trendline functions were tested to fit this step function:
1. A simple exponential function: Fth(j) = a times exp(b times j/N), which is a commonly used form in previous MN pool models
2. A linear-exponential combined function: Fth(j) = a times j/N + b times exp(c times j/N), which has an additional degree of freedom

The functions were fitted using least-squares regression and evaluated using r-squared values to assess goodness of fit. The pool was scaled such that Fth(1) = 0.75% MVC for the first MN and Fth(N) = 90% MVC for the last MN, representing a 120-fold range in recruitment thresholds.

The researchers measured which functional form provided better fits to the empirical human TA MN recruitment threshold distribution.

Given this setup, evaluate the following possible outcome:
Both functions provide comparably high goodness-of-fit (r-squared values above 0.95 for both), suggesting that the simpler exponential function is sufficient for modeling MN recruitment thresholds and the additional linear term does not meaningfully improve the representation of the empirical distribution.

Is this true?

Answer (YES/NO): NO